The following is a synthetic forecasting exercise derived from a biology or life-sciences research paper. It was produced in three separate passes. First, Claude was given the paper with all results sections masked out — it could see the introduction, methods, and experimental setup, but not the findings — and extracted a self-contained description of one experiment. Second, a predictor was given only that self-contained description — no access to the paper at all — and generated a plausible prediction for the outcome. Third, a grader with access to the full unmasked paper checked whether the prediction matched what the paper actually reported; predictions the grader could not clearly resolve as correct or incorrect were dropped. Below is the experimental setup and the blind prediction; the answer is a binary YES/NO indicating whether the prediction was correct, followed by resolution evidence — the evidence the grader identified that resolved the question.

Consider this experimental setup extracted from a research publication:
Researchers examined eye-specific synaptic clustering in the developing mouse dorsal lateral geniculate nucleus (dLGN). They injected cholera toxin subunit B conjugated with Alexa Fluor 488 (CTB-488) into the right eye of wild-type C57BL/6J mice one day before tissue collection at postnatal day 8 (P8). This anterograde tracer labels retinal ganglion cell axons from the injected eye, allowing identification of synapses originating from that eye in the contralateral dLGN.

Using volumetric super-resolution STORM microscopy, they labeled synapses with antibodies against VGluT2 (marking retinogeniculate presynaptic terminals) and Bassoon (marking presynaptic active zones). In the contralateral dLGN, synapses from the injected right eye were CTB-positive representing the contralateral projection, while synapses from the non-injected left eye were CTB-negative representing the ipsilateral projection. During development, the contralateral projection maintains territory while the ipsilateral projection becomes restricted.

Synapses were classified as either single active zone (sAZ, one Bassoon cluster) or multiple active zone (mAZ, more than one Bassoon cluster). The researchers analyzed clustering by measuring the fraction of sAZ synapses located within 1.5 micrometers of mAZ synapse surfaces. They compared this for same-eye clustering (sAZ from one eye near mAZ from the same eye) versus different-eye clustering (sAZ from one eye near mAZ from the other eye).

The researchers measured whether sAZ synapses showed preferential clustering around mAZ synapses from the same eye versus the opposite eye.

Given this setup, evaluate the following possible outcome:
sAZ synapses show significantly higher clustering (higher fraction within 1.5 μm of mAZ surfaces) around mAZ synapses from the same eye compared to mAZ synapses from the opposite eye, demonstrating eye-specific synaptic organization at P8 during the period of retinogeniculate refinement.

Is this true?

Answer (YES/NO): YES